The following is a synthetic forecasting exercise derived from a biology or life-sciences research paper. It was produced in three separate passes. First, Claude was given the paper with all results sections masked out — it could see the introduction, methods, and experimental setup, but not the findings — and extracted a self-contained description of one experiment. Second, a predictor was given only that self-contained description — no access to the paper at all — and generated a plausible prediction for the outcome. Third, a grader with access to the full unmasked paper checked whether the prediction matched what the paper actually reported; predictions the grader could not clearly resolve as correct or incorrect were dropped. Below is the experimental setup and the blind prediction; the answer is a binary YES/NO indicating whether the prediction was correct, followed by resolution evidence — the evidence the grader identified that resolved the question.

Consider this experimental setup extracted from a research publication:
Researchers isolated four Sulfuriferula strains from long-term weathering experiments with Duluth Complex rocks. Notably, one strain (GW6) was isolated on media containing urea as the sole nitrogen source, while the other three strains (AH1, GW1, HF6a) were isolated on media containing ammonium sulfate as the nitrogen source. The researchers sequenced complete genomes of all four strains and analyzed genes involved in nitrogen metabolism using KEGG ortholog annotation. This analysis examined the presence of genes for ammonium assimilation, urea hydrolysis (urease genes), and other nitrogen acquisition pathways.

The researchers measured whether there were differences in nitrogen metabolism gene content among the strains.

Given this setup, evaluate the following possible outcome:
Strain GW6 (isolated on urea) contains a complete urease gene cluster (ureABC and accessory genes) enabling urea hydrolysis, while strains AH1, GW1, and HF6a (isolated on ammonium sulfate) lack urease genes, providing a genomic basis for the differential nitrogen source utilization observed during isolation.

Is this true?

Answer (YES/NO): NO